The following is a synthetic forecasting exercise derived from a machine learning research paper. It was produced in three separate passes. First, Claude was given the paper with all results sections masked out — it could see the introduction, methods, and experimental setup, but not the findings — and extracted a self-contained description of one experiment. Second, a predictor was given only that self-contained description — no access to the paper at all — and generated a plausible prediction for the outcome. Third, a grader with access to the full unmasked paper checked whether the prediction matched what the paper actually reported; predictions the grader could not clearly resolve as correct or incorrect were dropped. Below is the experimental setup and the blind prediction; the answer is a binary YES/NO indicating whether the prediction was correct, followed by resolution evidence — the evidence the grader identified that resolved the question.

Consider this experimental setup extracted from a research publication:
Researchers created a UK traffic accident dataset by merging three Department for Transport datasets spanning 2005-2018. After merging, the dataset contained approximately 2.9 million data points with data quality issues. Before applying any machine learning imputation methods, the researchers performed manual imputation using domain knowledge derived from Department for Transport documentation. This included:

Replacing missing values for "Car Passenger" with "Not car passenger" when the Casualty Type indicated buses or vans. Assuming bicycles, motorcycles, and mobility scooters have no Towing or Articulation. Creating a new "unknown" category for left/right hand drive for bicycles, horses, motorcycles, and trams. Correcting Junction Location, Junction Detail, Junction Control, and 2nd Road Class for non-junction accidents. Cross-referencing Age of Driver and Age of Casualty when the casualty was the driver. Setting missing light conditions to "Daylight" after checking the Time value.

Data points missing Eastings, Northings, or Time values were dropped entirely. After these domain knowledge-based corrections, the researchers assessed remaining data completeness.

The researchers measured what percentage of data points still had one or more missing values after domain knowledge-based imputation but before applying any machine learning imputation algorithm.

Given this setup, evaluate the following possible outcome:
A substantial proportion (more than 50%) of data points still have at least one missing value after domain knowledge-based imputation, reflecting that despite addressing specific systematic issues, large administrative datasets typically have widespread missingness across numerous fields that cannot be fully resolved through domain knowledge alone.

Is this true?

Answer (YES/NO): YES